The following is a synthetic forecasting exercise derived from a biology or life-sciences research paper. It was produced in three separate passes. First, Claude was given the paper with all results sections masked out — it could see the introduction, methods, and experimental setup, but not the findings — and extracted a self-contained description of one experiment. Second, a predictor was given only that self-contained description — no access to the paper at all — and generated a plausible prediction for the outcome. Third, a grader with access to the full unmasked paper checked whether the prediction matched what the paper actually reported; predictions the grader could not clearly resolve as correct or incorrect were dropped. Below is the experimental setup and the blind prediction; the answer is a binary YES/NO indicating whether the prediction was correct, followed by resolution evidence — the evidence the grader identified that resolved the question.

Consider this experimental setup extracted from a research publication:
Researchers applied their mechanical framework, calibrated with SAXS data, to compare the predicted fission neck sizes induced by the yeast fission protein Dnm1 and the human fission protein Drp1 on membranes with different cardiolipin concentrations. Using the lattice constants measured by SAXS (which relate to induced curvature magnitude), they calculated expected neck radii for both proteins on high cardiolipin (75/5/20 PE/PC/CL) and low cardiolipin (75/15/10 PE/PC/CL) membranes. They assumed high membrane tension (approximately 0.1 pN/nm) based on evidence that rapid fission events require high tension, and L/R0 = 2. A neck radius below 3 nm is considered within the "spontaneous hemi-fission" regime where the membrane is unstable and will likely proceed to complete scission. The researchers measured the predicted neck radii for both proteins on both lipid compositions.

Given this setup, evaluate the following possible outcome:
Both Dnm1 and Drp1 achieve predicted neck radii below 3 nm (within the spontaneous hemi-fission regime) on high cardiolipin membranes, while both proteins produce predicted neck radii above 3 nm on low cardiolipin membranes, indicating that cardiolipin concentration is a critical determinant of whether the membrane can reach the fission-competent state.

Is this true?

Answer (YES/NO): YES